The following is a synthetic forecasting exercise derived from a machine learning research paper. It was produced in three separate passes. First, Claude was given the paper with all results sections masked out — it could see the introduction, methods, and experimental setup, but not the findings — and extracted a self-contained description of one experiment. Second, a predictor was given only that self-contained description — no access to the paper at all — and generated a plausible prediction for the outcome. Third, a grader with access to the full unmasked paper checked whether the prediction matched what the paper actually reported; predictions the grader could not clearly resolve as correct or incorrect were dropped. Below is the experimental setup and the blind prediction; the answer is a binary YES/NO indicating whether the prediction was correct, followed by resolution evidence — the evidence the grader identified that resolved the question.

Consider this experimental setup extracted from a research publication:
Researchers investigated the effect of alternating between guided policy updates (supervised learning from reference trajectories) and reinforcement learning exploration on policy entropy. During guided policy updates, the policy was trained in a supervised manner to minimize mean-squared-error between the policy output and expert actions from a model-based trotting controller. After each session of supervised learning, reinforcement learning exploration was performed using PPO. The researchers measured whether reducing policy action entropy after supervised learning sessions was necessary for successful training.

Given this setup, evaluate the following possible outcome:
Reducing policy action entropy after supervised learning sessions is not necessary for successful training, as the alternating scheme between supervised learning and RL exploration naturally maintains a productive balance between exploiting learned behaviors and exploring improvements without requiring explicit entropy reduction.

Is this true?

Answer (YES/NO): NO